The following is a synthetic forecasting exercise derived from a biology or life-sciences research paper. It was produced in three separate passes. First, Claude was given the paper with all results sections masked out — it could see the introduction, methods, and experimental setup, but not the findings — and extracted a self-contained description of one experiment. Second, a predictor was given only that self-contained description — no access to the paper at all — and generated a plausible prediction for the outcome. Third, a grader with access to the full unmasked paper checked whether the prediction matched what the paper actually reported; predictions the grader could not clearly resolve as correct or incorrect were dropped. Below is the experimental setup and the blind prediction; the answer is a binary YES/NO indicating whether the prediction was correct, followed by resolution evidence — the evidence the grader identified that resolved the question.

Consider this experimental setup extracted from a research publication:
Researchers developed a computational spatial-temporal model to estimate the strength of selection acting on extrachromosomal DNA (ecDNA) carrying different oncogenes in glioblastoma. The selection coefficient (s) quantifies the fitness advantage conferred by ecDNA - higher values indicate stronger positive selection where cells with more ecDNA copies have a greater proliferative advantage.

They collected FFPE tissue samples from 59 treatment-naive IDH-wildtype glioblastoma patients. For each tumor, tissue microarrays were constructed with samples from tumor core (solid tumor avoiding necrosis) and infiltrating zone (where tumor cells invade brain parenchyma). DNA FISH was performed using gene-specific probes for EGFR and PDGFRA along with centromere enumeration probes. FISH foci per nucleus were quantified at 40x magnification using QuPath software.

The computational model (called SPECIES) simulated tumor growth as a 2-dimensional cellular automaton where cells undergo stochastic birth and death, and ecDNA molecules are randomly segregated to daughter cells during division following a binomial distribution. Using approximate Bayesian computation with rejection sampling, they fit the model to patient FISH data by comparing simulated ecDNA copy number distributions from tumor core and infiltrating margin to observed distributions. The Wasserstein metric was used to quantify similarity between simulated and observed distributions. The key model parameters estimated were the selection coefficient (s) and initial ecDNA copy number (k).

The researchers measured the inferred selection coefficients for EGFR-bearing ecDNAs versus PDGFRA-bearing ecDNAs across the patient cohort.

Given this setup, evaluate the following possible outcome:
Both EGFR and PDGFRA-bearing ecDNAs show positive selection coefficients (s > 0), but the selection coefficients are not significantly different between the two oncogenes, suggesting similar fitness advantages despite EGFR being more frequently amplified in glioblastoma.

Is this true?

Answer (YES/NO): NO